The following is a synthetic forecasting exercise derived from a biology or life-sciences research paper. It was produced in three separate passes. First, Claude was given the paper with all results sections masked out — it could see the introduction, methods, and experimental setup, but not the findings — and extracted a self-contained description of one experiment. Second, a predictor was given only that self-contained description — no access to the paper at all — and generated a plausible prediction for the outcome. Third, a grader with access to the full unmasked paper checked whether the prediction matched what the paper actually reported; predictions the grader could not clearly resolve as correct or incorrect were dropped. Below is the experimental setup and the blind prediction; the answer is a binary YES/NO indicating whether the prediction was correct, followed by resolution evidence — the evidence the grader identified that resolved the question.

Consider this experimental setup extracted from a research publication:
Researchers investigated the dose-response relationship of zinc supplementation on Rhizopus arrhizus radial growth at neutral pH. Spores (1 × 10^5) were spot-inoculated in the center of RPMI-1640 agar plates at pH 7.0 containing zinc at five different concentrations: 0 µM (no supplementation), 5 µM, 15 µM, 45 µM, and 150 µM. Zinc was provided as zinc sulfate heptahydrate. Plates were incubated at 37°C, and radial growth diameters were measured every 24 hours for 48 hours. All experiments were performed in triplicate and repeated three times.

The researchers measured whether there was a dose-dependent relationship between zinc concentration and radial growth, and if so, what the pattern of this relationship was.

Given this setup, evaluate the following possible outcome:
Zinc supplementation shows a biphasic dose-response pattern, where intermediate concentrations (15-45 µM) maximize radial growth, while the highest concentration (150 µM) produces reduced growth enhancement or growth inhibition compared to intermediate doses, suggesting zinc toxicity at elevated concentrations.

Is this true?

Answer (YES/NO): NO